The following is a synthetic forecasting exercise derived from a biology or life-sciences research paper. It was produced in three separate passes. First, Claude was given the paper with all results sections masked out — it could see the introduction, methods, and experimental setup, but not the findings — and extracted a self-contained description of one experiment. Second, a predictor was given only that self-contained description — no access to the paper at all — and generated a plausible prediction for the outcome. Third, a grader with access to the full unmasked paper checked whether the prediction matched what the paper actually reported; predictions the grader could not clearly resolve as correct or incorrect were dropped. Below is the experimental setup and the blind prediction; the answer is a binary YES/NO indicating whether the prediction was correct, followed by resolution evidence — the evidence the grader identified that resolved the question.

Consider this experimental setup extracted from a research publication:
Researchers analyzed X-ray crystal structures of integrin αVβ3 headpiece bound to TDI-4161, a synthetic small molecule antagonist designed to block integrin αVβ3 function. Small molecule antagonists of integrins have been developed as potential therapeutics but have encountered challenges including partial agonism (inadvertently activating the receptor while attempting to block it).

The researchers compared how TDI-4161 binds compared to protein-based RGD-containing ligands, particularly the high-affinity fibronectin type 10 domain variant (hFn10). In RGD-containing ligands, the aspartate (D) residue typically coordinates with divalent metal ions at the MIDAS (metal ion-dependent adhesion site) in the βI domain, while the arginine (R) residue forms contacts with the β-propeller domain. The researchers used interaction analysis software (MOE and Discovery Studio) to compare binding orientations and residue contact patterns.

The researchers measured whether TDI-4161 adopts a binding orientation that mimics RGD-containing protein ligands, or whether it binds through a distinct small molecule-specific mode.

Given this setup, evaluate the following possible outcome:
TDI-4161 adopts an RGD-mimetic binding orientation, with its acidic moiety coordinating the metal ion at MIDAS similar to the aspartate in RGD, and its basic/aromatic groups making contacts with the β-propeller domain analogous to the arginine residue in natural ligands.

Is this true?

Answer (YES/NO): YES